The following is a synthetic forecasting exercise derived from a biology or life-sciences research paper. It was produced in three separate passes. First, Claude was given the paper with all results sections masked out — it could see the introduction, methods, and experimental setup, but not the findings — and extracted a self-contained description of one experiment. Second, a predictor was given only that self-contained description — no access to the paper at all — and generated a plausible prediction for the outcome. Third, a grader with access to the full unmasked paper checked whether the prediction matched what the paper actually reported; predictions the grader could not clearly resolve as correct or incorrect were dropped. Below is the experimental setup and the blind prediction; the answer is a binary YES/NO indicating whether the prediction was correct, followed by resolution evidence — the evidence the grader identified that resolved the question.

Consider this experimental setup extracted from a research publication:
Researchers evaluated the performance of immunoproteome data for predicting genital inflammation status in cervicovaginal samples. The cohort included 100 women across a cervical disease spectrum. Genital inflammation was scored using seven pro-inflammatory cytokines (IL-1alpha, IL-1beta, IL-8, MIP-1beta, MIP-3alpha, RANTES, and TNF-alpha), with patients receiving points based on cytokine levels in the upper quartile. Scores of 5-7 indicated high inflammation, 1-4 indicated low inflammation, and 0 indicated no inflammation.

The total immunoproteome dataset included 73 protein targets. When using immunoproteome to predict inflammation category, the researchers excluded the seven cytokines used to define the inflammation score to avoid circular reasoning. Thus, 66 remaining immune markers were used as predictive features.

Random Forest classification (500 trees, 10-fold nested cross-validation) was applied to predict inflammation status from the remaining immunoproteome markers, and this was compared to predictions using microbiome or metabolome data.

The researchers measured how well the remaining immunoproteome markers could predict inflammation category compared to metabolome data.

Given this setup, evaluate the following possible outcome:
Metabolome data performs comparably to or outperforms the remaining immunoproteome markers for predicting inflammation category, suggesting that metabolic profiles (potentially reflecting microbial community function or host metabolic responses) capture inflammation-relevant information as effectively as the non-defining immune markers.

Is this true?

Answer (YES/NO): YES